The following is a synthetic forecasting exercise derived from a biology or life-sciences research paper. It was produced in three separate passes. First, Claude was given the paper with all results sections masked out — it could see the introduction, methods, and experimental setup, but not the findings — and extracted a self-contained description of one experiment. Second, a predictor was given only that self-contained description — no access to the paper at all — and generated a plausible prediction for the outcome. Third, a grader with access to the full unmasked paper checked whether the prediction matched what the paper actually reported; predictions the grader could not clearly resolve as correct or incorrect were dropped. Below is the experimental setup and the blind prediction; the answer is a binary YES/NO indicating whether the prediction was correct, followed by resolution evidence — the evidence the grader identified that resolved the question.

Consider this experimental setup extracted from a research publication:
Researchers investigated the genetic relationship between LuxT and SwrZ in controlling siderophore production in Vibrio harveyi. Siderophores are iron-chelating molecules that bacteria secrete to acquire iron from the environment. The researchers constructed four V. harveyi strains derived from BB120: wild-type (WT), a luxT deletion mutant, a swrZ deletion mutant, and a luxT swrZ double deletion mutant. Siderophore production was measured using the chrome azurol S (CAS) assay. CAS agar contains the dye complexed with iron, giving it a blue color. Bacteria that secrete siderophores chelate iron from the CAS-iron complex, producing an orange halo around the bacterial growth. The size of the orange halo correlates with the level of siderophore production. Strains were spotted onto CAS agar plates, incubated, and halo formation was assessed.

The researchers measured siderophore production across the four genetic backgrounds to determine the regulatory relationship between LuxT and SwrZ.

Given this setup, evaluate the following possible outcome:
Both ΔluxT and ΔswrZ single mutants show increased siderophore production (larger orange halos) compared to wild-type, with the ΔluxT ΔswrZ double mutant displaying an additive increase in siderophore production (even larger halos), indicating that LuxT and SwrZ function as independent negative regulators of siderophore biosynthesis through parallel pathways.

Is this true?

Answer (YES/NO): NO